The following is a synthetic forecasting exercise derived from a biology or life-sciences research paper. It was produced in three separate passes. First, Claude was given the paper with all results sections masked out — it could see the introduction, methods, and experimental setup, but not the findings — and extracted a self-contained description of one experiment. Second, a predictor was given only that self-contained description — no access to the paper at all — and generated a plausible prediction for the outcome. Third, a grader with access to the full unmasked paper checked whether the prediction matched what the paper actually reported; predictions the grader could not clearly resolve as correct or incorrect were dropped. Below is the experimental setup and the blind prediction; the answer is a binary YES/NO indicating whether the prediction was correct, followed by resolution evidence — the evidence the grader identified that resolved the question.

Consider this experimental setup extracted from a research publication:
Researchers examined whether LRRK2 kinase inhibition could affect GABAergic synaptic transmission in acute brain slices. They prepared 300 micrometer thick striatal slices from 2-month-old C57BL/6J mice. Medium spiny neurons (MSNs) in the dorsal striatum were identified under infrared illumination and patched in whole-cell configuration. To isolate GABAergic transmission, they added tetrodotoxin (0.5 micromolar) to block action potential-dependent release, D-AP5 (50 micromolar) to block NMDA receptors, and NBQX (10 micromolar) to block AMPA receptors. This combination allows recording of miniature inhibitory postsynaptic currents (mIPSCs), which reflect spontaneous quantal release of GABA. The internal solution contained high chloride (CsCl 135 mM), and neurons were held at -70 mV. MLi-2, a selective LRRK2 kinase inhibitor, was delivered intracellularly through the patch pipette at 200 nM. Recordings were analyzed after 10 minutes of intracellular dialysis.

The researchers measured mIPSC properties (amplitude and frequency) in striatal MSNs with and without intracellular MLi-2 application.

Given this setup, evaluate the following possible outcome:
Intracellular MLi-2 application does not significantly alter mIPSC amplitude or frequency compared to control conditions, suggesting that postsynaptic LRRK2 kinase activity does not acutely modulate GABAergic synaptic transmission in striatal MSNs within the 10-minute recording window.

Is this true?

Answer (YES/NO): NO